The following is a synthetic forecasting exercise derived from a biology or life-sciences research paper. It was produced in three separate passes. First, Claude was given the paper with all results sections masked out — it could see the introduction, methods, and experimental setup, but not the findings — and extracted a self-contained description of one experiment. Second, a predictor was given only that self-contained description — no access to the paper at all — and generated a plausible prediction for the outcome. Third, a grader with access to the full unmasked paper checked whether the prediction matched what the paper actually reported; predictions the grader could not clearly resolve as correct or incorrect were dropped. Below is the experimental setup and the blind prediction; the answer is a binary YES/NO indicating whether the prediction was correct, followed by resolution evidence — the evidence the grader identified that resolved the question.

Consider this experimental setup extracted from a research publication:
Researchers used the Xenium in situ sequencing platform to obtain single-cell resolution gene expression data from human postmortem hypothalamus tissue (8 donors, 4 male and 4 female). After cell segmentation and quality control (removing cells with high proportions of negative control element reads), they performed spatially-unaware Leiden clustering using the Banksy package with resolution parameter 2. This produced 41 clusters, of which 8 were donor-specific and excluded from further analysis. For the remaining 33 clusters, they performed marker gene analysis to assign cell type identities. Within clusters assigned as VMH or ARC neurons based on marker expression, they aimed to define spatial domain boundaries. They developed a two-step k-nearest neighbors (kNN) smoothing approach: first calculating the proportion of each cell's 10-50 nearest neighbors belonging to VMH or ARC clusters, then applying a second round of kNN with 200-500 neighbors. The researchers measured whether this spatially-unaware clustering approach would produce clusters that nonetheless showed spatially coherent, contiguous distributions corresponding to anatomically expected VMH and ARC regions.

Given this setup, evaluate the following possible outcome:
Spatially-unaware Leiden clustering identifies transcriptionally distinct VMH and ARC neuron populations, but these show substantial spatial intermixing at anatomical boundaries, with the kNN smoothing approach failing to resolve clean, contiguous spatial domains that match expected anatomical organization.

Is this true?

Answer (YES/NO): NO